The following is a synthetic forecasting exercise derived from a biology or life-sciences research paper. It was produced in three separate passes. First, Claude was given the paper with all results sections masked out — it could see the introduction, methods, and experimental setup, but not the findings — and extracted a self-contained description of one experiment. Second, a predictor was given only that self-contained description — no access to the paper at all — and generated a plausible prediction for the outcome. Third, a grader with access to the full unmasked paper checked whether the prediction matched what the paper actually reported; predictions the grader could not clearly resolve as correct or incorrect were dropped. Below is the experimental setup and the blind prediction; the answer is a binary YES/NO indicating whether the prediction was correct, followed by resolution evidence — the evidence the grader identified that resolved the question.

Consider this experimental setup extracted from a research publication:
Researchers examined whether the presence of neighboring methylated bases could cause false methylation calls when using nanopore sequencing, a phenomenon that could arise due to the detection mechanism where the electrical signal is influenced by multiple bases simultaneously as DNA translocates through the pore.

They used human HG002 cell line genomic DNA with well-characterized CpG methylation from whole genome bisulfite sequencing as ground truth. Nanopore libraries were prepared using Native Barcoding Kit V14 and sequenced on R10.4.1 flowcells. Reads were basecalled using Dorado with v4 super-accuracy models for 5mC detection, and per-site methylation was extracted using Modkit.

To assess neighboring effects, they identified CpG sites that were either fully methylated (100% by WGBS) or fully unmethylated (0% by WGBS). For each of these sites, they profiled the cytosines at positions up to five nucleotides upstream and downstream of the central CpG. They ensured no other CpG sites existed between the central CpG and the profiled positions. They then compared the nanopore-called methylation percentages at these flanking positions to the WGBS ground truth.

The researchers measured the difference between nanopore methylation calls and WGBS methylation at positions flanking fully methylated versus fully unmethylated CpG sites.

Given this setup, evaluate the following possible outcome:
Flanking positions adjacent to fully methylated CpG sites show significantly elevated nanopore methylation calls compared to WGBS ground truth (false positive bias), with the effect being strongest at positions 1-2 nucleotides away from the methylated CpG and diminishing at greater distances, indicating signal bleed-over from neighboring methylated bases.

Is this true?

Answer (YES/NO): NO